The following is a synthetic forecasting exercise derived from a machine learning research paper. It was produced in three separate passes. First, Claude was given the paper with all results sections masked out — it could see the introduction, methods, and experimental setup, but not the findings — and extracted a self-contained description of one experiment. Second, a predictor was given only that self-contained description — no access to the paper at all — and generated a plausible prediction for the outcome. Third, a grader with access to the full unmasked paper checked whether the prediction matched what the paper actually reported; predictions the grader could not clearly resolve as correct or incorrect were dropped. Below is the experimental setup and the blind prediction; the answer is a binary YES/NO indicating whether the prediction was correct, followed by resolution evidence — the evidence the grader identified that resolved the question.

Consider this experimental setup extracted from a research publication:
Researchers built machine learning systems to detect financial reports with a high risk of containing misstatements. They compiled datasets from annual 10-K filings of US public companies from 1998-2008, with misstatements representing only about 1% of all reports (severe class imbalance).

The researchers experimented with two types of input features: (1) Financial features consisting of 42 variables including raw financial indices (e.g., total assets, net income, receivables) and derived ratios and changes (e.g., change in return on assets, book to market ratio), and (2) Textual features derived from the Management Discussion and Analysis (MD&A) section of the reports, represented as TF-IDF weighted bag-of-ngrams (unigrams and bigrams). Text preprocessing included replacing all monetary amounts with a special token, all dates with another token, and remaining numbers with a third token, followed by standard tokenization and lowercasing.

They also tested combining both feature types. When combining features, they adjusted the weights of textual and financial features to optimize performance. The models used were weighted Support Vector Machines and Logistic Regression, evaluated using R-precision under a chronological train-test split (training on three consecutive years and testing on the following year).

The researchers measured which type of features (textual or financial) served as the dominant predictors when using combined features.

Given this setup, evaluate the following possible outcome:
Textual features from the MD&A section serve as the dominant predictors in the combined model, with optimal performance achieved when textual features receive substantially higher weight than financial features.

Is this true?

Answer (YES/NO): YES